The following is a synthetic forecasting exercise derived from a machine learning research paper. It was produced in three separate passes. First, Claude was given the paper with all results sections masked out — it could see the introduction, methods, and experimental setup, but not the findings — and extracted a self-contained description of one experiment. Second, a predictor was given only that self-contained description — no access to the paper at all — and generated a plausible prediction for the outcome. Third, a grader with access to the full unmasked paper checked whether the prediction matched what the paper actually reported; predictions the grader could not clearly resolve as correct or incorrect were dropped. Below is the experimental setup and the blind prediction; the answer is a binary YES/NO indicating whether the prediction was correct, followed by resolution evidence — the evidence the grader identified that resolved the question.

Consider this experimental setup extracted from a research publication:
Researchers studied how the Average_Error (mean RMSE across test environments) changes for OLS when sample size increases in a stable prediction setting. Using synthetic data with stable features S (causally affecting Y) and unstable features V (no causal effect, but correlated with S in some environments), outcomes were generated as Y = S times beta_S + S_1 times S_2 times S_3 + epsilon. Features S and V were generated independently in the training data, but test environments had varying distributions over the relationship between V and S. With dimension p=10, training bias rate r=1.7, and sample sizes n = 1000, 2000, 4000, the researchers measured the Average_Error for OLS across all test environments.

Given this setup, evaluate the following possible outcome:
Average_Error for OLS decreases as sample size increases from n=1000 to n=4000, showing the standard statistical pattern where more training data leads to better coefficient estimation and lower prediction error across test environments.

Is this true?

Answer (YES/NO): NO